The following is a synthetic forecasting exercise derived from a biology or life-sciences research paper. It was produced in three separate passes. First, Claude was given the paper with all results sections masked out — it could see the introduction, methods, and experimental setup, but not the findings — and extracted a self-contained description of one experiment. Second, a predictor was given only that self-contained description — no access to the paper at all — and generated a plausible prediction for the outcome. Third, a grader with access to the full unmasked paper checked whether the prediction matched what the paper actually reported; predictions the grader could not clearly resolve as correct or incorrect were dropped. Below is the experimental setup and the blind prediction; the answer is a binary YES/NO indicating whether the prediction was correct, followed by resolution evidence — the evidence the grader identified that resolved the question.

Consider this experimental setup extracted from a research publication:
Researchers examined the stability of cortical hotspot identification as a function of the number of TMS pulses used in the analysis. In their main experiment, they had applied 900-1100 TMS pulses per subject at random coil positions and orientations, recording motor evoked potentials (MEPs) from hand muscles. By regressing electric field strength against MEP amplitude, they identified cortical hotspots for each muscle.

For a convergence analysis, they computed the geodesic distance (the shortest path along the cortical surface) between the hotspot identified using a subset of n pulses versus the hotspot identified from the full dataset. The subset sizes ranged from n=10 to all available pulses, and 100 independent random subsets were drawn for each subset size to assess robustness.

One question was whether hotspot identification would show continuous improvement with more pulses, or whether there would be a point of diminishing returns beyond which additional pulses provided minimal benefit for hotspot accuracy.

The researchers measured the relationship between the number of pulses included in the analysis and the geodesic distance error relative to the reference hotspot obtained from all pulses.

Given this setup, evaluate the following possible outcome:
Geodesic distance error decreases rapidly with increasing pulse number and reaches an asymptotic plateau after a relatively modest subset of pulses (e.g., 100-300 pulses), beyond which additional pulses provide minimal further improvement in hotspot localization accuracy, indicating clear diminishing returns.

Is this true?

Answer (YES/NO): YES